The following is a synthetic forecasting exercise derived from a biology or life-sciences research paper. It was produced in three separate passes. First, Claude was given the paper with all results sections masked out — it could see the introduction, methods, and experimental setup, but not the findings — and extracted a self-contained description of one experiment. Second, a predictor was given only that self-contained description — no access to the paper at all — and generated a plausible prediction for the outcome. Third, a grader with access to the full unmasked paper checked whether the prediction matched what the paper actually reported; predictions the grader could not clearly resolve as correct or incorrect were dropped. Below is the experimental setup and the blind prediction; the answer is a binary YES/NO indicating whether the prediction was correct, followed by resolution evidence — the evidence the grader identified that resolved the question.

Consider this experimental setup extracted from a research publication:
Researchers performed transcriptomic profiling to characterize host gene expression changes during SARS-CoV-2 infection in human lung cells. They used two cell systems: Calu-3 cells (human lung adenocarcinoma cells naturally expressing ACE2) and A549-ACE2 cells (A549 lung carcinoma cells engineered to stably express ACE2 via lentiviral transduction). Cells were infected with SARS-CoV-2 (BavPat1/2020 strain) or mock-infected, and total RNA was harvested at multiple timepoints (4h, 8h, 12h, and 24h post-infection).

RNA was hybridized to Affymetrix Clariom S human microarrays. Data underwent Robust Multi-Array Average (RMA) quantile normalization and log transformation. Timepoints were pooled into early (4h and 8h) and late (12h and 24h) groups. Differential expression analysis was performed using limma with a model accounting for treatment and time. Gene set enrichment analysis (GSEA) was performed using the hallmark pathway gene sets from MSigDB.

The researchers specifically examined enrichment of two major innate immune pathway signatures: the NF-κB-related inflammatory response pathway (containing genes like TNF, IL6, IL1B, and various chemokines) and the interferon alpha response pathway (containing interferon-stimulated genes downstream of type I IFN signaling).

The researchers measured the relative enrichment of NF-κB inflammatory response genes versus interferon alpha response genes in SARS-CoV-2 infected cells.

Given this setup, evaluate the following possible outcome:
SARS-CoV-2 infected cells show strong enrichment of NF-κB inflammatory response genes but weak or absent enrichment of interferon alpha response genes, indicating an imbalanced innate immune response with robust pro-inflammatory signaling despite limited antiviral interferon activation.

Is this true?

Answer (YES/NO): YES